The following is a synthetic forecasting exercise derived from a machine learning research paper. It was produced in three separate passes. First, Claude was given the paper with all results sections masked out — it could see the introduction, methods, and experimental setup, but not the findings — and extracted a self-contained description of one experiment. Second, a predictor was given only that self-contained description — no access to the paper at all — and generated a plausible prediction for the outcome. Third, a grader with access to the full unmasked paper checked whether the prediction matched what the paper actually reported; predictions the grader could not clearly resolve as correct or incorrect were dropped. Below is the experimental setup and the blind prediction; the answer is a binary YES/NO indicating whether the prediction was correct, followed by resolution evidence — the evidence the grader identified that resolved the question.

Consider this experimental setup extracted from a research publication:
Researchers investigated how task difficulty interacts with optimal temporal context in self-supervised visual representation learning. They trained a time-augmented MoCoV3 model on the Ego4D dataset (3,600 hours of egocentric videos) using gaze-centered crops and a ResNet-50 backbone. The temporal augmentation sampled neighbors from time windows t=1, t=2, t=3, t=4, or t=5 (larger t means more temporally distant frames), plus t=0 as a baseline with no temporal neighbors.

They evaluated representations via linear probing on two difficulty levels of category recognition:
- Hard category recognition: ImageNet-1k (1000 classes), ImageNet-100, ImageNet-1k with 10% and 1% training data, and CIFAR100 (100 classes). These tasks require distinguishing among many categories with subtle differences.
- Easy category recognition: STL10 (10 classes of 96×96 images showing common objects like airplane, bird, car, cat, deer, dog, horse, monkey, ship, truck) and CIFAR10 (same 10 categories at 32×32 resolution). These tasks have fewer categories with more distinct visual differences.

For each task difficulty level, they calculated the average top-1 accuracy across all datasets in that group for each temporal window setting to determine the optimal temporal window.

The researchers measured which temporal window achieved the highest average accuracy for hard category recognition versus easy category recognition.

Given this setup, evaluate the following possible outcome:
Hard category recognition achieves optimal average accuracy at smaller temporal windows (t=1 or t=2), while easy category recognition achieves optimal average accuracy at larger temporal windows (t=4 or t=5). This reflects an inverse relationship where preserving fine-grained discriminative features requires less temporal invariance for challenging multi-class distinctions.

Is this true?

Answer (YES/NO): YES